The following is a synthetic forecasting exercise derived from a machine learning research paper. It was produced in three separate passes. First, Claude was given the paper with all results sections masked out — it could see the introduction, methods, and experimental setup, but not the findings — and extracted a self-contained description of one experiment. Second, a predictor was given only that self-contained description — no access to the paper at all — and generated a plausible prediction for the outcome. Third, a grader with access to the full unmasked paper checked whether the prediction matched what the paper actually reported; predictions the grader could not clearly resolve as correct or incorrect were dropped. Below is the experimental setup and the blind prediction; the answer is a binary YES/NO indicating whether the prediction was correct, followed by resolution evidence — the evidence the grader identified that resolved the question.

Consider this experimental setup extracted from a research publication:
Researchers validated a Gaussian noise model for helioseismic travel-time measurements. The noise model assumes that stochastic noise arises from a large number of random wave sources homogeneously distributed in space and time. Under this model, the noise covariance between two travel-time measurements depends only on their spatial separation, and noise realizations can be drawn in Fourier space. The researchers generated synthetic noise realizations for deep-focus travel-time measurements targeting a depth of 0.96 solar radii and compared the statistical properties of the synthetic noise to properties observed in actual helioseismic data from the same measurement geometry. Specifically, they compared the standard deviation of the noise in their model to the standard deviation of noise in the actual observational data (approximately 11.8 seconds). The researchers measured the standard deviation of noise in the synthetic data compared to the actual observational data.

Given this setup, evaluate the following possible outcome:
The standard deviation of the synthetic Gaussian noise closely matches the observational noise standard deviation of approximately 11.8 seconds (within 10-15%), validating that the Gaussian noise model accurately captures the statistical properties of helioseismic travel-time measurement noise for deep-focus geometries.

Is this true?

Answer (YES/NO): YES